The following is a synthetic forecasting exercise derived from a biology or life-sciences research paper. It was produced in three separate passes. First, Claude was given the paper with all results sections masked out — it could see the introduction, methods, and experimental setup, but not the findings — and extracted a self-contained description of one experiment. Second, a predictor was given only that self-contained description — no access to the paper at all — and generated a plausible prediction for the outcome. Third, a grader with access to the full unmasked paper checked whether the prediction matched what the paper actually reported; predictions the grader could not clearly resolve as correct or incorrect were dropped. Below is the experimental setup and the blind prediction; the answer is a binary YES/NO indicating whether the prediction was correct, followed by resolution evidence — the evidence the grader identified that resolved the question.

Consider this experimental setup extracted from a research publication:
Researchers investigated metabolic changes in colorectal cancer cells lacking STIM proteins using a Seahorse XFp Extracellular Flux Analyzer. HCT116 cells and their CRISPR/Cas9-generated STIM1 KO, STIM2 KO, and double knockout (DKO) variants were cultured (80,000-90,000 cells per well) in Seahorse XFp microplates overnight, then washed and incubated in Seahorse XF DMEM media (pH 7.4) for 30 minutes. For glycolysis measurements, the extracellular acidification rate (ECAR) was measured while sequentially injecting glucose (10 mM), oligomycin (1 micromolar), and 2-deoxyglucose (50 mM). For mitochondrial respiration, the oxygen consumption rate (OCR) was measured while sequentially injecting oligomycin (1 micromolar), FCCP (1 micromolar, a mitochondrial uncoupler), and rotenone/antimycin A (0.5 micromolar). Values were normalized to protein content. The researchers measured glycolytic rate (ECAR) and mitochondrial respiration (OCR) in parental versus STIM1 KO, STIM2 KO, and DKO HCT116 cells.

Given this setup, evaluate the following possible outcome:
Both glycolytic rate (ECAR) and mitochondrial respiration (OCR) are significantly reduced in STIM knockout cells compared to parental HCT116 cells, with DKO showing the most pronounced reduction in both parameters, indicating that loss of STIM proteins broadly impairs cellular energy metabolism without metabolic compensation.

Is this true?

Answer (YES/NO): NO